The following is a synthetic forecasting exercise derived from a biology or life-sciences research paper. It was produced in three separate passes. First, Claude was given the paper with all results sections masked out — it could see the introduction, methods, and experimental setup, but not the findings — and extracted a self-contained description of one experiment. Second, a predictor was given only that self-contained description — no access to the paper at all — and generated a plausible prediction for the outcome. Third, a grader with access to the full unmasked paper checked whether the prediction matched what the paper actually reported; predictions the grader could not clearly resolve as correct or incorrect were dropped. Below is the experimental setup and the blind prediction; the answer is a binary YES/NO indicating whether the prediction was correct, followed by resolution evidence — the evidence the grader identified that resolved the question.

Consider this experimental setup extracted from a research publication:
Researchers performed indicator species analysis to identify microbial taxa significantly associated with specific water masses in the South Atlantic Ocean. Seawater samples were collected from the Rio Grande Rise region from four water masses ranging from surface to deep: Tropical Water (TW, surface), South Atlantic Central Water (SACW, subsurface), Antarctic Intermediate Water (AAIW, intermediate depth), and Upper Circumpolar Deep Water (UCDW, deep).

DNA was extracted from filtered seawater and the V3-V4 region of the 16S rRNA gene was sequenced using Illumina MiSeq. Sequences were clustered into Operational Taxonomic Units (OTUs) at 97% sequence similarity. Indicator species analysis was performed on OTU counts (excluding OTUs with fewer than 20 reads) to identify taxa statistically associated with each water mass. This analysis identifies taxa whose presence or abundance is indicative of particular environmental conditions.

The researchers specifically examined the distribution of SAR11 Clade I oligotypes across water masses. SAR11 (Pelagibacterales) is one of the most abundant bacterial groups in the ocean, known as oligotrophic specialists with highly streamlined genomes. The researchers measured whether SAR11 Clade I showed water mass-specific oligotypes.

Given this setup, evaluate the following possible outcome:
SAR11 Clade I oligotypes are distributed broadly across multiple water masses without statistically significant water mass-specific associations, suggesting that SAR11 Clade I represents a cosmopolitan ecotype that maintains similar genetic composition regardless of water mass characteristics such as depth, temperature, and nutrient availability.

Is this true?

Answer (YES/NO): NO